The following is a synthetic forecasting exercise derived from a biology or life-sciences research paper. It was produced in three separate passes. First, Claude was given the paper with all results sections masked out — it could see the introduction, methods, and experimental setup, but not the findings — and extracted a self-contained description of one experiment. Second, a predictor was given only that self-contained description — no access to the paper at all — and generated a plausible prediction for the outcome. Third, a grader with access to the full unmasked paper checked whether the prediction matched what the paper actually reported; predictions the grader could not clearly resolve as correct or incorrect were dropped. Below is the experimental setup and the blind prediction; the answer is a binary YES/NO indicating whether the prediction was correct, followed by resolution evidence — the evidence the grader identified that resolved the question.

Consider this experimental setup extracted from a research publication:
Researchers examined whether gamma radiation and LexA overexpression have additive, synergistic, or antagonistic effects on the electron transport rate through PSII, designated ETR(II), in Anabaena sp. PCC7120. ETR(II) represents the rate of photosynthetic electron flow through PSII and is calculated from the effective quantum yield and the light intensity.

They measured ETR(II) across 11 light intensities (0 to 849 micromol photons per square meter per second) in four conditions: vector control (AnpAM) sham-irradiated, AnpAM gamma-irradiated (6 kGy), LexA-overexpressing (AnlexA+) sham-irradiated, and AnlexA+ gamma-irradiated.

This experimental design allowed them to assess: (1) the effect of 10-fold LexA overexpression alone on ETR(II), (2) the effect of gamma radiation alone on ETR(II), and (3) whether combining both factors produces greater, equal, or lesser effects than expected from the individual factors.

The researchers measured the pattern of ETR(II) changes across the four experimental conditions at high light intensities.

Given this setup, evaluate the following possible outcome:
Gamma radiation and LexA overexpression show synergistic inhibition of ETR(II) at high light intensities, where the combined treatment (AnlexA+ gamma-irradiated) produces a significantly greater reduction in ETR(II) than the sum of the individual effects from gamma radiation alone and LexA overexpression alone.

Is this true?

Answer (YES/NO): NO